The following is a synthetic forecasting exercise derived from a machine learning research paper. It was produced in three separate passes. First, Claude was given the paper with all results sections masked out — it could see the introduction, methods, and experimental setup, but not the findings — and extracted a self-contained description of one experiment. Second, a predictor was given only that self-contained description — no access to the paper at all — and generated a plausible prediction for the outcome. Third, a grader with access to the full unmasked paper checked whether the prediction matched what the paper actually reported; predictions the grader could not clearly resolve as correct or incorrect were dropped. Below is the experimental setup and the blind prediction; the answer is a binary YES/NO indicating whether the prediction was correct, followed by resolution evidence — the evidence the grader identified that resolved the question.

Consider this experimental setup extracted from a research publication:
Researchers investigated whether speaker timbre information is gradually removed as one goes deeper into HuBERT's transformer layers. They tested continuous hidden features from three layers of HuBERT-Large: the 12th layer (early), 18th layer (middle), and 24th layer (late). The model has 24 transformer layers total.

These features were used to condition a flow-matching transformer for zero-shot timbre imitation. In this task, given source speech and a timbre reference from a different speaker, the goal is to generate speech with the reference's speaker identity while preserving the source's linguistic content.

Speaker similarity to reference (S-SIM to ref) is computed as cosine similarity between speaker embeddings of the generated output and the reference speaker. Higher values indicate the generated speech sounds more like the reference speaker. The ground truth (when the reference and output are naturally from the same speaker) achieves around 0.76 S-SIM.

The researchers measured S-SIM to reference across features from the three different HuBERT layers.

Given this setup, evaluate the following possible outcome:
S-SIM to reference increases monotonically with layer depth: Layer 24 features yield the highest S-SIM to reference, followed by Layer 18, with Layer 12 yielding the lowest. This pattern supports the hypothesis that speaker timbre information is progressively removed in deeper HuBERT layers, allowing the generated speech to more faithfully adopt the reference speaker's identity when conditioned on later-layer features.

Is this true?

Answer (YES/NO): YES